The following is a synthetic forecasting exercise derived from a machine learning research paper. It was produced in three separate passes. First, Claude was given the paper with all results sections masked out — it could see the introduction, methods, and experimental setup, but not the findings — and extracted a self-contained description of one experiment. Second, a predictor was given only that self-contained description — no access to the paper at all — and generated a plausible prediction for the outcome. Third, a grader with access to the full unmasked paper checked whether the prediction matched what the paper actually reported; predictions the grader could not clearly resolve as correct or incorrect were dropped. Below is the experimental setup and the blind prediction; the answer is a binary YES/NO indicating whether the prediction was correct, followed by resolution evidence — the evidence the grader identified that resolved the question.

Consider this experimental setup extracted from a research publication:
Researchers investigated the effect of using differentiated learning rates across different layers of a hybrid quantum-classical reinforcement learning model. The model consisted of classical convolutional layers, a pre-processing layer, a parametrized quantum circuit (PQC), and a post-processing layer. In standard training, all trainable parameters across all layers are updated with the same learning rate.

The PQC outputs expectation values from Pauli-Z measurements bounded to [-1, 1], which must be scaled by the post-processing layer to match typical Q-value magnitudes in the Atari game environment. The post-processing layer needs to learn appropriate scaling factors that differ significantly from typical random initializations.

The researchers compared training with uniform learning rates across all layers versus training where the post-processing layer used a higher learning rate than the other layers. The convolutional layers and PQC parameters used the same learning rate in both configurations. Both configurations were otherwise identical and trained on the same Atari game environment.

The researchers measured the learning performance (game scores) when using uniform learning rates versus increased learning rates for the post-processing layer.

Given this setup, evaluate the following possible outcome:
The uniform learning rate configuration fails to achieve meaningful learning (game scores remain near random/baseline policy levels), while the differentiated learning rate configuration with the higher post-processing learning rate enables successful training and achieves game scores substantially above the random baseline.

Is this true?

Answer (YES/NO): NO